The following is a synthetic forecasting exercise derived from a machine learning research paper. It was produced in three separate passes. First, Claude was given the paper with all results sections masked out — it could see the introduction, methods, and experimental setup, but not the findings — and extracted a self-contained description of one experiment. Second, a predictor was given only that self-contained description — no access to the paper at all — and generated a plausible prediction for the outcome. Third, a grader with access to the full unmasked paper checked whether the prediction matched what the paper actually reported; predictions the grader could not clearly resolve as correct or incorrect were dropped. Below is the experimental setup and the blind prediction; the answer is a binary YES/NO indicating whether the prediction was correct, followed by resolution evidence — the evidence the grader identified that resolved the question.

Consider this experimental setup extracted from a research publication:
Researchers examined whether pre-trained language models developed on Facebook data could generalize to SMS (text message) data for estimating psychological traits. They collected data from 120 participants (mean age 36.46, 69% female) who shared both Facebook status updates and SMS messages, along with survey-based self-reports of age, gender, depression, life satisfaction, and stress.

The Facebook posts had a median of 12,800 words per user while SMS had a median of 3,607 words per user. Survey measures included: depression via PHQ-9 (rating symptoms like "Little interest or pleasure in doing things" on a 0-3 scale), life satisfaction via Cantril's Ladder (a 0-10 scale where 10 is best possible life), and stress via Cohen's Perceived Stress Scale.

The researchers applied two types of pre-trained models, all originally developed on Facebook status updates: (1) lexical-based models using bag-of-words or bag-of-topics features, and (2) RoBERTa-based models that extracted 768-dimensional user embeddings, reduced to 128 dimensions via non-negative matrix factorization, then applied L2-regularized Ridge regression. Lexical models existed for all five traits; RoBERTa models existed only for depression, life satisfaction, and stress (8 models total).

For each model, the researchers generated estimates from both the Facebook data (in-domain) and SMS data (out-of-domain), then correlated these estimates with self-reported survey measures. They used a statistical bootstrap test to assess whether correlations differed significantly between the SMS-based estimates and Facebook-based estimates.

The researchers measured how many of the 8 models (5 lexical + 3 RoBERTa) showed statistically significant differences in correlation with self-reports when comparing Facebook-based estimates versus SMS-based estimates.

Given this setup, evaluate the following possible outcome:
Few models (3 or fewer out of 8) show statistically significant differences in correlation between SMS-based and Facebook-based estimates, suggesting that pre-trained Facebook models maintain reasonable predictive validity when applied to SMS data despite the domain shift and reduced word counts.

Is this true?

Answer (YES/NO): YES